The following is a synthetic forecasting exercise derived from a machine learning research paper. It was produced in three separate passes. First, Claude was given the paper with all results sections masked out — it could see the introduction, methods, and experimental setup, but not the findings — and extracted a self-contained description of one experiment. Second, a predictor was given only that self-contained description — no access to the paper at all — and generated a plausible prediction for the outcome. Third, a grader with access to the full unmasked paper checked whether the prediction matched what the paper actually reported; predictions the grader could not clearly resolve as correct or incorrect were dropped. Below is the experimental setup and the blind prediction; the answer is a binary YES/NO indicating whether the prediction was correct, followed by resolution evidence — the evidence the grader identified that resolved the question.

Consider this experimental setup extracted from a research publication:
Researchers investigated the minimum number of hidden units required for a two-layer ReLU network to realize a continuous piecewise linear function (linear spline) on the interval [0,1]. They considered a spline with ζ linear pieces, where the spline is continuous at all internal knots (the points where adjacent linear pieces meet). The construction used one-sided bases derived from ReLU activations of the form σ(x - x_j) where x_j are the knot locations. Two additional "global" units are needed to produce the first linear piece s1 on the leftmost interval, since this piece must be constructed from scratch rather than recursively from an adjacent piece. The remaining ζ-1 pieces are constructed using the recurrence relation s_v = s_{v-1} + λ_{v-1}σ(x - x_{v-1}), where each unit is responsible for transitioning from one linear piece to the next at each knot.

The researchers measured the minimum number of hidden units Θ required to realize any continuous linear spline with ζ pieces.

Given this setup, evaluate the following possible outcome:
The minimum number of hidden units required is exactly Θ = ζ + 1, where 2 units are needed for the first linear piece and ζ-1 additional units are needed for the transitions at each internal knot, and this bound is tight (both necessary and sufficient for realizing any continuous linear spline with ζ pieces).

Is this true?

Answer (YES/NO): YES